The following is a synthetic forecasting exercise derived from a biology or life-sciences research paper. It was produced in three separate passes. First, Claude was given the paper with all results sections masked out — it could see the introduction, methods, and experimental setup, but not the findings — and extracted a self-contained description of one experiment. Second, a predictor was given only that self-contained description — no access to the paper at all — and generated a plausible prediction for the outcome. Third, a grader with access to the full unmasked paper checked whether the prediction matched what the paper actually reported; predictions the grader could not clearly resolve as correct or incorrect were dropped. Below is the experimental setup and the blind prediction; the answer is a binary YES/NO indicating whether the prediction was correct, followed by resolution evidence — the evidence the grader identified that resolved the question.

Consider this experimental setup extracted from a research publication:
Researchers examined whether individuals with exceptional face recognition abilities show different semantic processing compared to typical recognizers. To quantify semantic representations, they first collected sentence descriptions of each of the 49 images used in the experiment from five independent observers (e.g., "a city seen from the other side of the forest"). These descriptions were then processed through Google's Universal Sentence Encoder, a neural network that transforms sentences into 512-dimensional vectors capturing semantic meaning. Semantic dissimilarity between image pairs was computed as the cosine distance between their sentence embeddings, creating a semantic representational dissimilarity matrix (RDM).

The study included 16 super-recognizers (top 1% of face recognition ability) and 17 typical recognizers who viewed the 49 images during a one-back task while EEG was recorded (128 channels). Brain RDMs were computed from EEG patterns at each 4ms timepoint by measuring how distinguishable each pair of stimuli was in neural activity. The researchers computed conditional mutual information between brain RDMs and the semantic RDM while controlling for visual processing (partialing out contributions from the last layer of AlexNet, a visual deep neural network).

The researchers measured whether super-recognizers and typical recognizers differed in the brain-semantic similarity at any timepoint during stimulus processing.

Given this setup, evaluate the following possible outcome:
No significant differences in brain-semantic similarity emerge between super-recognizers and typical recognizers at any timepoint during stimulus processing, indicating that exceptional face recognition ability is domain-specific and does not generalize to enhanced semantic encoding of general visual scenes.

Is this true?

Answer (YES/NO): NO